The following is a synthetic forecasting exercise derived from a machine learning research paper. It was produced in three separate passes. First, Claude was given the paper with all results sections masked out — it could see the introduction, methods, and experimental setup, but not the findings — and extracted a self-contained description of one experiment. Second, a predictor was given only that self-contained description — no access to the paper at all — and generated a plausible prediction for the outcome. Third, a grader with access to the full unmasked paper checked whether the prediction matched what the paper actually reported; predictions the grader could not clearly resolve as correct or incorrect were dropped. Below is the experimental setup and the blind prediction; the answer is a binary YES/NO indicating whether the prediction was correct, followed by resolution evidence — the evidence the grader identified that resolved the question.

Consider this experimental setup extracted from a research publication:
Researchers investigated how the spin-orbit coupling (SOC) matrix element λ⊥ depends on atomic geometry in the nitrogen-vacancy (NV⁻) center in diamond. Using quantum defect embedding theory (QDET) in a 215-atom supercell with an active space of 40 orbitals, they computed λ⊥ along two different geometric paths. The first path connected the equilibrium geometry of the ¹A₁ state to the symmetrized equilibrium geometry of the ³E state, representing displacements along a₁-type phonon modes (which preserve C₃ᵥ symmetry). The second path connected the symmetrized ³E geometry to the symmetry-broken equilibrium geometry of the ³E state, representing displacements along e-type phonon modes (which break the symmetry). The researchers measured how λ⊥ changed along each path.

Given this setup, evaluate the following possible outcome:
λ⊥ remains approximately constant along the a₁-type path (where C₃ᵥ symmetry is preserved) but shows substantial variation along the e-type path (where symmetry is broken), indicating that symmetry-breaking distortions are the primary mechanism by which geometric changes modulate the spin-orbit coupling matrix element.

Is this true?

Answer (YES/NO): NO